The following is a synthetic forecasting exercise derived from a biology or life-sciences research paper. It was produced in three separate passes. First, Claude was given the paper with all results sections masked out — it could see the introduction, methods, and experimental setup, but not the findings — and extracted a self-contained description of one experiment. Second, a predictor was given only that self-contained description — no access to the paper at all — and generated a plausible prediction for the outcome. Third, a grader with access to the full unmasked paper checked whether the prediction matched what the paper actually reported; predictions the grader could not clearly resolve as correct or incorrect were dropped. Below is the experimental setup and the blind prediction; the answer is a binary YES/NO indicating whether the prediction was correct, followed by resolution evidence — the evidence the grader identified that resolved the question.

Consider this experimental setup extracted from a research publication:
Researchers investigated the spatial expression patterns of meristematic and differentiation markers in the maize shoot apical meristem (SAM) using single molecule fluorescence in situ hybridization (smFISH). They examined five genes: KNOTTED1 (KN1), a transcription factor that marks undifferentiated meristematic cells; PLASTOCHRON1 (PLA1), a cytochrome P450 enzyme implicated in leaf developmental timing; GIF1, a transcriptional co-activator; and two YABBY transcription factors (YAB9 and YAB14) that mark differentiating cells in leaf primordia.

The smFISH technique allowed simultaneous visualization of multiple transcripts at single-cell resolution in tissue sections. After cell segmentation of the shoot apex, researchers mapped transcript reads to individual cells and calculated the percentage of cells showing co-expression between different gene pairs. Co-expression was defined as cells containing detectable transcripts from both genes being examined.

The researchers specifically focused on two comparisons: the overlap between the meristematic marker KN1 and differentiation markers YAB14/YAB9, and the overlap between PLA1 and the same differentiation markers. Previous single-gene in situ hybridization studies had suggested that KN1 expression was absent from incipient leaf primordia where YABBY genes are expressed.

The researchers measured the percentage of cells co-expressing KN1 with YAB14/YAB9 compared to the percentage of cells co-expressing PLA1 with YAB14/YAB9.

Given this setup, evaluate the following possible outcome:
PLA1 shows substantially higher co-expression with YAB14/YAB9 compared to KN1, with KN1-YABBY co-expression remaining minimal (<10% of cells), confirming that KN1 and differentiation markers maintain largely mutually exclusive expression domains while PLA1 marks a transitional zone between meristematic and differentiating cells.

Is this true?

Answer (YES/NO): YES